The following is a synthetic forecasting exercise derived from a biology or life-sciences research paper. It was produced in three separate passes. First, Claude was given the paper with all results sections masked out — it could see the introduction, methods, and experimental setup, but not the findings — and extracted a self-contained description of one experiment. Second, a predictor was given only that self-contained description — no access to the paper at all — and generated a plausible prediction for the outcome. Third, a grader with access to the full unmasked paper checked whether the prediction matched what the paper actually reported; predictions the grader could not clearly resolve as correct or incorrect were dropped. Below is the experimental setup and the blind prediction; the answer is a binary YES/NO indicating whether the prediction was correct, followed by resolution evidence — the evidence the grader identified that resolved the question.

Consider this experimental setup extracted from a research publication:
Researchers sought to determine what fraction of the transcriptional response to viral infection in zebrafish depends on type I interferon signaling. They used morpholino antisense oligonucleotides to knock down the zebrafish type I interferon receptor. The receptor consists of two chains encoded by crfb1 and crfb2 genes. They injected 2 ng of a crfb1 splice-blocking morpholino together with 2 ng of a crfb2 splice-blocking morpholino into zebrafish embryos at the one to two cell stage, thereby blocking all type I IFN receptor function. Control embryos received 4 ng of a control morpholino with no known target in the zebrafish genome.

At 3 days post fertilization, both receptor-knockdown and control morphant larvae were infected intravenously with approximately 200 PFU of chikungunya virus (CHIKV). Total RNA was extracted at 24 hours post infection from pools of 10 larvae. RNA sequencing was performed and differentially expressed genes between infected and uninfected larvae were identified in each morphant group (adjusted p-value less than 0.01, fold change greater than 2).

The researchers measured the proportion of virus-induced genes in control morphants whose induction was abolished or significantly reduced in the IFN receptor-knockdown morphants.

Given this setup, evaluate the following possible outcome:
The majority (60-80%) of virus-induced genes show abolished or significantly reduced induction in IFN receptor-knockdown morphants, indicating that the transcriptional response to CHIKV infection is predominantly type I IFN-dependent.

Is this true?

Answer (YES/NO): NO